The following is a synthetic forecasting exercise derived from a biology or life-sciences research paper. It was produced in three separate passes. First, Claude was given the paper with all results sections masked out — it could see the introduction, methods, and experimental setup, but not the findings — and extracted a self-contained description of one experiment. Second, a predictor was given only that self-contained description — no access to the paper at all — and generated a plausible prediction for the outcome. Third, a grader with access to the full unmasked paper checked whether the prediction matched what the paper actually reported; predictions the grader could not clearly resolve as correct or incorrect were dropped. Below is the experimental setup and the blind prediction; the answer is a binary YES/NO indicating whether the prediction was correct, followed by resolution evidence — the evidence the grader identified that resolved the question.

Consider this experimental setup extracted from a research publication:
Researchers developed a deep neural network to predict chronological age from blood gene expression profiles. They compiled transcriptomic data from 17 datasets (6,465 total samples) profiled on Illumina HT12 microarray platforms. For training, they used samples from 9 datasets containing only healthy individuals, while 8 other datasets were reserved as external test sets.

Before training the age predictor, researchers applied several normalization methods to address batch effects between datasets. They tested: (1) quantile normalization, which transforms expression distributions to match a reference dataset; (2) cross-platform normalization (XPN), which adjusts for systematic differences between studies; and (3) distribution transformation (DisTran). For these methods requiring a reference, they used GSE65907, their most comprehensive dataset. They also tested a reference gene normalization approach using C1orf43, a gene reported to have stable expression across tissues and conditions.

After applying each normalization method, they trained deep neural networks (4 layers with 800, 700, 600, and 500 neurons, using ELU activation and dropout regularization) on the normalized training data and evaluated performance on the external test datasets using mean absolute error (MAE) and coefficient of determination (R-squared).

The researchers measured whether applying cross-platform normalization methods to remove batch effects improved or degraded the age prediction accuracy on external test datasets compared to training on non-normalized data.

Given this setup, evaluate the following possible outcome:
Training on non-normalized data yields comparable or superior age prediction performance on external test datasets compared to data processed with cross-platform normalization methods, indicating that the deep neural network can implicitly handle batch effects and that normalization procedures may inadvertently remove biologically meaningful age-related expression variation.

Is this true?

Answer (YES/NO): YES